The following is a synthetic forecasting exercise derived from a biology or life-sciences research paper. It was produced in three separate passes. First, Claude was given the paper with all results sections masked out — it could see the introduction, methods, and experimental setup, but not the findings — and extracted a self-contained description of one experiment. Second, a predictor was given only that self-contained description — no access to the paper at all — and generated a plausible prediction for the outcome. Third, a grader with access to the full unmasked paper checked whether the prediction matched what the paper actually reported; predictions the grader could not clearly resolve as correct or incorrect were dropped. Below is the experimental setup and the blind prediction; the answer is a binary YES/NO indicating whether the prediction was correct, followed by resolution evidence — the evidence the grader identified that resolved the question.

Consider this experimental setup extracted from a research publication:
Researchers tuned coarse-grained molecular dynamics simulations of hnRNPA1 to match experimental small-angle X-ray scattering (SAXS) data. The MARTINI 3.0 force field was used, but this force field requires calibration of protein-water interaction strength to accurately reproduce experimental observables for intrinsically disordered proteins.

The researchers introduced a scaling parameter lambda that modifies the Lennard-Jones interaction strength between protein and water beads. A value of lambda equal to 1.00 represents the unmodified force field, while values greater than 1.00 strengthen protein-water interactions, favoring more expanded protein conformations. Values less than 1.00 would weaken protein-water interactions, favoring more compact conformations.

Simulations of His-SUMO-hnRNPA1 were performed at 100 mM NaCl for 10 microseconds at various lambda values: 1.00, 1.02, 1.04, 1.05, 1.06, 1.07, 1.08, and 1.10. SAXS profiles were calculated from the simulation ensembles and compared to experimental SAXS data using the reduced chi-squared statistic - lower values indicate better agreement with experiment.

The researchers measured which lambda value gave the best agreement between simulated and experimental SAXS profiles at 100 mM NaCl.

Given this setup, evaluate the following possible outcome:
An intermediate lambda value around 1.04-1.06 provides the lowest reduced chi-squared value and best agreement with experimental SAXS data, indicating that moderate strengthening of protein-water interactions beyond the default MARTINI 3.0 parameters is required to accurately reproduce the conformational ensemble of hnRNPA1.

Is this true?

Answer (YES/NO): NO